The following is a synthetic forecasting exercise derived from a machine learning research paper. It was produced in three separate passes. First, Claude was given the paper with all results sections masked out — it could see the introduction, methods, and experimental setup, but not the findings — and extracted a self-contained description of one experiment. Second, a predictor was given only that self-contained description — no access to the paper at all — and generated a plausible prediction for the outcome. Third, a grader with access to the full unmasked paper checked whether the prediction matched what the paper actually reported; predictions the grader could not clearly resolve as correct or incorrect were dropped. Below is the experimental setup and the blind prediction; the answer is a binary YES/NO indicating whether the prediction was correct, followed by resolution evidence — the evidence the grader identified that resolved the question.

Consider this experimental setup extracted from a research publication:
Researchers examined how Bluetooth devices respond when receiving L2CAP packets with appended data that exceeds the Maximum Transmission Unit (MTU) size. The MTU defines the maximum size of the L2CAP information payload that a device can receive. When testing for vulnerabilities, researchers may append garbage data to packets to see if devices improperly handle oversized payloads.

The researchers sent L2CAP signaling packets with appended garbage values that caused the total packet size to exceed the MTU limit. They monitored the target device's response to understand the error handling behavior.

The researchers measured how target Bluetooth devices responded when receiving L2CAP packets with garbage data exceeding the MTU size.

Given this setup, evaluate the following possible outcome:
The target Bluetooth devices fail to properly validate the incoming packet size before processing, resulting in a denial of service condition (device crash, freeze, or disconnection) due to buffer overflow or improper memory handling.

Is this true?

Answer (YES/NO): NO